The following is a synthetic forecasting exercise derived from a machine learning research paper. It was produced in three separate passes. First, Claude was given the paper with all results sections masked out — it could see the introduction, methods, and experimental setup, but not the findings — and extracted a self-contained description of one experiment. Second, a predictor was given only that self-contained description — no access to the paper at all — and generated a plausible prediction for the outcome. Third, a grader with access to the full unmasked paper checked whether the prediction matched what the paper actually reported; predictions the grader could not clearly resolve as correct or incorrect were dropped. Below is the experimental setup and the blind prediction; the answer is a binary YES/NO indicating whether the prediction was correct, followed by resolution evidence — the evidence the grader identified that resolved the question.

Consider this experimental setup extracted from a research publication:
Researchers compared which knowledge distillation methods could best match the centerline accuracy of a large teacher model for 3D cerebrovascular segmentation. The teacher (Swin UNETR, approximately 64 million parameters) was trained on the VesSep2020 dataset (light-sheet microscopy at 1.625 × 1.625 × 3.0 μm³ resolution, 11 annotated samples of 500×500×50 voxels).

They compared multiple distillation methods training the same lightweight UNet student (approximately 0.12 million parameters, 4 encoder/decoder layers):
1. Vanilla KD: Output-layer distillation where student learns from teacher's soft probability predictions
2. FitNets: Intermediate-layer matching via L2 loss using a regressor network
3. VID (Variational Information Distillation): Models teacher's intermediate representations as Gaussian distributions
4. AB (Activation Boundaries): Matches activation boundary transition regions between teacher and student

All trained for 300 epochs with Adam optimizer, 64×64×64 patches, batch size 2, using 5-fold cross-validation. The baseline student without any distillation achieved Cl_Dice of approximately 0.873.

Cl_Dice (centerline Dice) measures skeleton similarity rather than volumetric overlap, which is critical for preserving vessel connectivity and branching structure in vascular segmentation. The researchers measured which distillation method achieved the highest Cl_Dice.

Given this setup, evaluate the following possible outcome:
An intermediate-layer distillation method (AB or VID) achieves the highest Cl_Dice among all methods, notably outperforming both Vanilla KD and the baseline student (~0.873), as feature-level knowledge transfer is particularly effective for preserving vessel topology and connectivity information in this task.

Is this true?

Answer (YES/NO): YES